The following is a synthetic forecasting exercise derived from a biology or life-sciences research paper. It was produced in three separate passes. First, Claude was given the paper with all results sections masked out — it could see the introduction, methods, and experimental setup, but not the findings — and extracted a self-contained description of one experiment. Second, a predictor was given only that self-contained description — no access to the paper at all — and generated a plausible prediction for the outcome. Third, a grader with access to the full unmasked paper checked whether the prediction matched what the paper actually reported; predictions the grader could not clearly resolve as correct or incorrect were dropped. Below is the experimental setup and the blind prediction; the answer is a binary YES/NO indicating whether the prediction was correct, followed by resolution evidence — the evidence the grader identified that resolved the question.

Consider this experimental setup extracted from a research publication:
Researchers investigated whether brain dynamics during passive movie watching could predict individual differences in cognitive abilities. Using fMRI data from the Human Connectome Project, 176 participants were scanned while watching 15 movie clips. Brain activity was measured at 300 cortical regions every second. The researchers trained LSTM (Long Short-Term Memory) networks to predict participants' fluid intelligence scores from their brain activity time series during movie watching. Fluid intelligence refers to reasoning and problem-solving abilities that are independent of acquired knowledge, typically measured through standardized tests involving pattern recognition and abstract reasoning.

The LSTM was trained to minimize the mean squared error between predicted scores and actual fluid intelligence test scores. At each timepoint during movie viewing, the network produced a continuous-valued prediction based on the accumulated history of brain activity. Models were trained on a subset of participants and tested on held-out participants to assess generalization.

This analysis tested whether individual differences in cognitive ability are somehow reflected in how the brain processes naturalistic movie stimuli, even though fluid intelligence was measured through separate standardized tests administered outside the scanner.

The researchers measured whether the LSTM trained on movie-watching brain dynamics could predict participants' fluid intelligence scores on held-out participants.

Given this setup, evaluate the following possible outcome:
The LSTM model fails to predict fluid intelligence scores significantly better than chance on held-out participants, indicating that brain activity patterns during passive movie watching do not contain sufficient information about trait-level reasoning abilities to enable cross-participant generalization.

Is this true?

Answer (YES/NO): NO